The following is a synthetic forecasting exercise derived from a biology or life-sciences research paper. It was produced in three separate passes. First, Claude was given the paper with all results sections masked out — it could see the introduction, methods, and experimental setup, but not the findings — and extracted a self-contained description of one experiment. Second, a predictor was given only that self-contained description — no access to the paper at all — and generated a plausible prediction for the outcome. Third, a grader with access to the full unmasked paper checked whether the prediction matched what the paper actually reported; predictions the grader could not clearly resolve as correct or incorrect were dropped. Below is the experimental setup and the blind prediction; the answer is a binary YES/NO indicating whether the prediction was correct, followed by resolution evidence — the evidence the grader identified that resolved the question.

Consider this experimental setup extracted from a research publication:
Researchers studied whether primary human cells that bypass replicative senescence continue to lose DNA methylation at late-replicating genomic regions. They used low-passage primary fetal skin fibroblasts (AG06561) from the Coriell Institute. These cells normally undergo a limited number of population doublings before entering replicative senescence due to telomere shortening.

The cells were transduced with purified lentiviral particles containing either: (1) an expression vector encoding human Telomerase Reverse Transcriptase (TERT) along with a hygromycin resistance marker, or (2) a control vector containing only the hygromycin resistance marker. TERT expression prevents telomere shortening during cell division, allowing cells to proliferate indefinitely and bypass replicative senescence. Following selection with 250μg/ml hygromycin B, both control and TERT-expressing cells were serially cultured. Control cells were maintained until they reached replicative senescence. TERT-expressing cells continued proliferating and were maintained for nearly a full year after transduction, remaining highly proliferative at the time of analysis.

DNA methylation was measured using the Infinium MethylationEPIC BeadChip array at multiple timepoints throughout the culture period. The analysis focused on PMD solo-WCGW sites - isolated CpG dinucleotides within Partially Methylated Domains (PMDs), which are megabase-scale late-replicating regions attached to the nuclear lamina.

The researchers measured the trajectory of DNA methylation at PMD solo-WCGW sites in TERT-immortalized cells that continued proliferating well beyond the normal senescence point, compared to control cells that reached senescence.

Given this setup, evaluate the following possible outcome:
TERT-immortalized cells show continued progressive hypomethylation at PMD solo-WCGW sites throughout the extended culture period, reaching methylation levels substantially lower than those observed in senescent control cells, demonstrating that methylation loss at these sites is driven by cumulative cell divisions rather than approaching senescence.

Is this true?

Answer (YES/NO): YES